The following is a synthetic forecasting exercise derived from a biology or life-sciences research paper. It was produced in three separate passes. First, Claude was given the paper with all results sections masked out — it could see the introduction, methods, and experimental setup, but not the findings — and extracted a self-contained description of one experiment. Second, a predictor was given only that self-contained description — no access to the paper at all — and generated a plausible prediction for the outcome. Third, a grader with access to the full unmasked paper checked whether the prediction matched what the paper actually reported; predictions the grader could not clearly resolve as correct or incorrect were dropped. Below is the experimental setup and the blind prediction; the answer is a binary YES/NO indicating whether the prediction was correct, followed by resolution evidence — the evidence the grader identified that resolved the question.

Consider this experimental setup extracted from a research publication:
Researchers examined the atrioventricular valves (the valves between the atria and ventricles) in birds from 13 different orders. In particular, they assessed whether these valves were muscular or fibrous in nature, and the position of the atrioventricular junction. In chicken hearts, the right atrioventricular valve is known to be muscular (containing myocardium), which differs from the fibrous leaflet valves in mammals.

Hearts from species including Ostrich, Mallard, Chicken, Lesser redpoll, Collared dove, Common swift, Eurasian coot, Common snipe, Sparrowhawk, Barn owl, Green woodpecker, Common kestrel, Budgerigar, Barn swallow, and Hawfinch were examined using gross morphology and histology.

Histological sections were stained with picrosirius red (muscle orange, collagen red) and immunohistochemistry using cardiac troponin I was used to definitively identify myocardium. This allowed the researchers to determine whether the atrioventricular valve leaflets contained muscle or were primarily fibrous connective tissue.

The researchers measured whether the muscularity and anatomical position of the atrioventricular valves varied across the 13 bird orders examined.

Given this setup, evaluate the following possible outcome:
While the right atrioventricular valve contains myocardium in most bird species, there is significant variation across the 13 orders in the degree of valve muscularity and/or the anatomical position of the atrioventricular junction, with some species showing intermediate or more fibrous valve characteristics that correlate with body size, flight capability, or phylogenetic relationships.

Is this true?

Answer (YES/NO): NO